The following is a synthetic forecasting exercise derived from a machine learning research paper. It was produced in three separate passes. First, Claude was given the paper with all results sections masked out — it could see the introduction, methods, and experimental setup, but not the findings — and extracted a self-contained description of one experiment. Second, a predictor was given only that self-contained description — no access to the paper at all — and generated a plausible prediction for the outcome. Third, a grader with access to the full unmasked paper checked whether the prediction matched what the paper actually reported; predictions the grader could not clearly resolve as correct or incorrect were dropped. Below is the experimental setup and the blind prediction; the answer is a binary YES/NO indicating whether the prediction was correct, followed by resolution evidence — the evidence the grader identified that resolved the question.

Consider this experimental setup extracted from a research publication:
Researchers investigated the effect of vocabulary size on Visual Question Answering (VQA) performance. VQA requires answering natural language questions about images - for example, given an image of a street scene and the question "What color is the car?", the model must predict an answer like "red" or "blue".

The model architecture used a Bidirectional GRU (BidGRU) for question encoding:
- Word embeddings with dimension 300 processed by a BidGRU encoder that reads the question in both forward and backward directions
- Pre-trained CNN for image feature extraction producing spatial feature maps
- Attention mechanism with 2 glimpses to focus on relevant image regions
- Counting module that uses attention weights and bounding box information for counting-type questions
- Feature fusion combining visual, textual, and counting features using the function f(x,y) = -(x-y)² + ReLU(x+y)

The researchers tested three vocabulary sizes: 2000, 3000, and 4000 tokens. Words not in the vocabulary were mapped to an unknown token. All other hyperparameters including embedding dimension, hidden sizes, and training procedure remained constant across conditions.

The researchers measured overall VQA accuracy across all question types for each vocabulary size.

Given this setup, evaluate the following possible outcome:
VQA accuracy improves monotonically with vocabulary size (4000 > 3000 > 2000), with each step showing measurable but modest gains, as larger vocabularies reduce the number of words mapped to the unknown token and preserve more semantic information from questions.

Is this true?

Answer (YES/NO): NO